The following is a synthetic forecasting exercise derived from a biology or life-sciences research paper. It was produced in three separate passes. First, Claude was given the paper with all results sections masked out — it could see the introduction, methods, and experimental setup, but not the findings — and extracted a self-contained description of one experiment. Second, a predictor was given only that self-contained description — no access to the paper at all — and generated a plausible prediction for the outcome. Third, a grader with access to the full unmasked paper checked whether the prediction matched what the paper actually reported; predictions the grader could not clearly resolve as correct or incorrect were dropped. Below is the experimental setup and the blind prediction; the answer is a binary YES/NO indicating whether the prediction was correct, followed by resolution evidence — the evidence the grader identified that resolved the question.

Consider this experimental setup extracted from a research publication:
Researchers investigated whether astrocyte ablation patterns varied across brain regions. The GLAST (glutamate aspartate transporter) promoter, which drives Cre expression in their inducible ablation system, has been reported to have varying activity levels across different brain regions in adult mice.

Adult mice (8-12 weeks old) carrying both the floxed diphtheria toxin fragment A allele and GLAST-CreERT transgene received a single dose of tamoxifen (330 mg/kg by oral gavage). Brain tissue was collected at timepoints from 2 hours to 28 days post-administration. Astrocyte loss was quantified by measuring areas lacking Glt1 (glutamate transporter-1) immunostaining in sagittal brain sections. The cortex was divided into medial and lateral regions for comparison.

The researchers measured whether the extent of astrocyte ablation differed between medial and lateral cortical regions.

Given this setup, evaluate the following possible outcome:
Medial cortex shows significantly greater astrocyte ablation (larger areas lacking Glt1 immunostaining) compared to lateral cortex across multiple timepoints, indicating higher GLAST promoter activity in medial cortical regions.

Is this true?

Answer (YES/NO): YES